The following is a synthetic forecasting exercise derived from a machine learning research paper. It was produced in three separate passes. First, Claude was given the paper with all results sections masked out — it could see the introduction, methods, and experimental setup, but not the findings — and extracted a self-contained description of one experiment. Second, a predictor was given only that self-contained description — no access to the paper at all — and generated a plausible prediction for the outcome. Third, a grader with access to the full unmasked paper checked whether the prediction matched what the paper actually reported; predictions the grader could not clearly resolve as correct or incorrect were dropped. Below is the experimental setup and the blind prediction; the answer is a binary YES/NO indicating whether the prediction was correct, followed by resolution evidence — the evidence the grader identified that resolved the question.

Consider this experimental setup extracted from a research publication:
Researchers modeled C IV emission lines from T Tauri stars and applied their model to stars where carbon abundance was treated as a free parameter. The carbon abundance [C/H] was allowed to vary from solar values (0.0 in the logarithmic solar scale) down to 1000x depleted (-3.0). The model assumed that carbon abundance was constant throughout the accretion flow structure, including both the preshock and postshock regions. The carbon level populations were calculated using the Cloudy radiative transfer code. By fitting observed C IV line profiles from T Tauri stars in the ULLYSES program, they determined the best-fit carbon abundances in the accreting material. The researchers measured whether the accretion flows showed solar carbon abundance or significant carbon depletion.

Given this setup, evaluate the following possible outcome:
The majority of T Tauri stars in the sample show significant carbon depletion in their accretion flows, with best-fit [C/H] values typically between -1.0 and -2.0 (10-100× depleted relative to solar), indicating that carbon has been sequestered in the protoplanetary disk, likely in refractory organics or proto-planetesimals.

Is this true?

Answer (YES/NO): NO